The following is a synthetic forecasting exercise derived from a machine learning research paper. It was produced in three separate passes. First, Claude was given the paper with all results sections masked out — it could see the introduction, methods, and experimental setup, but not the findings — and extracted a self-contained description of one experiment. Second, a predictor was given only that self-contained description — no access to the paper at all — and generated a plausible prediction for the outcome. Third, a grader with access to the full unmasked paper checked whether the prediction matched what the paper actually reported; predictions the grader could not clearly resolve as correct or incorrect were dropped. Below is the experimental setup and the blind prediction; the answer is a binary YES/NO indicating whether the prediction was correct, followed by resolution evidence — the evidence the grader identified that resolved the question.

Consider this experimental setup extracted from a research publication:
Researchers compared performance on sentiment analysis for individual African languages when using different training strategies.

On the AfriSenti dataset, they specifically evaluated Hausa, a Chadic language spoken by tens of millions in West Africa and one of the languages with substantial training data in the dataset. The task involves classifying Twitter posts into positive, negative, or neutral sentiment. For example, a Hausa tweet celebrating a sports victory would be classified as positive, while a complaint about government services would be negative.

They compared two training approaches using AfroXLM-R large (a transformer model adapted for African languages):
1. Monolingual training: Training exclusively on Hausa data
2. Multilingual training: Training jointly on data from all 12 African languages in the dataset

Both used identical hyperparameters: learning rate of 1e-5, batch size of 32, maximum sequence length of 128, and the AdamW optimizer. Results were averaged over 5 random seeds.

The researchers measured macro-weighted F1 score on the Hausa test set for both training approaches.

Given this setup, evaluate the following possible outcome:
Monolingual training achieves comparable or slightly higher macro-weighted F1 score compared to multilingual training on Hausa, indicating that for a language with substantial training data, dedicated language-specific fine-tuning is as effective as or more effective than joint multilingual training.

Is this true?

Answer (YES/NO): NO